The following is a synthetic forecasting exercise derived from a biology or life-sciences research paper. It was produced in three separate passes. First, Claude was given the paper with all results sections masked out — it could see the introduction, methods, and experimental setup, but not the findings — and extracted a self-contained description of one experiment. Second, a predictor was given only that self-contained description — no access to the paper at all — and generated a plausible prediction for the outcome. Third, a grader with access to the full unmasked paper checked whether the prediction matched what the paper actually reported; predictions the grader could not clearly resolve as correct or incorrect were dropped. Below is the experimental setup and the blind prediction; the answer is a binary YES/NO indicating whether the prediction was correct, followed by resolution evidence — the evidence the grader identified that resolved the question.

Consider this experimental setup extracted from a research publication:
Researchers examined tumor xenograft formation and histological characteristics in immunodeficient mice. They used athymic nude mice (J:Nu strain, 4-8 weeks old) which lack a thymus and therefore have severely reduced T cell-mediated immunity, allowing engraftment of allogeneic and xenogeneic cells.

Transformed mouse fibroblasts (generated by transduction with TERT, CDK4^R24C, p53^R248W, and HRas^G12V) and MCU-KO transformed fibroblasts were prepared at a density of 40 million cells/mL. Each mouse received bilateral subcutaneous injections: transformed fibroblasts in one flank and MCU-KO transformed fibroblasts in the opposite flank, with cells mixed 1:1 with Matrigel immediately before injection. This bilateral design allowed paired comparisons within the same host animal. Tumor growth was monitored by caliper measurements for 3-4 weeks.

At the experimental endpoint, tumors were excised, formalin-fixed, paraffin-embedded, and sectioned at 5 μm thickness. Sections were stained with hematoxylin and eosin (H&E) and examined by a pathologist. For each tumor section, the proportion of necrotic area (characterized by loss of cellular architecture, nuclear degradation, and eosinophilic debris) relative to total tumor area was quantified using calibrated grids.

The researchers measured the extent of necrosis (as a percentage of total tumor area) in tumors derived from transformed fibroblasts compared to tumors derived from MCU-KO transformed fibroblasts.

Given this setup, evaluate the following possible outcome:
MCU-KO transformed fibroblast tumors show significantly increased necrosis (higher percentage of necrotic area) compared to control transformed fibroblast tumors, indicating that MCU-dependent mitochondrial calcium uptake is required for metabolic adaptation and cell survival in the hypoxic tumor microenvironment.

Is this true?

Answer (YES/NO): NO